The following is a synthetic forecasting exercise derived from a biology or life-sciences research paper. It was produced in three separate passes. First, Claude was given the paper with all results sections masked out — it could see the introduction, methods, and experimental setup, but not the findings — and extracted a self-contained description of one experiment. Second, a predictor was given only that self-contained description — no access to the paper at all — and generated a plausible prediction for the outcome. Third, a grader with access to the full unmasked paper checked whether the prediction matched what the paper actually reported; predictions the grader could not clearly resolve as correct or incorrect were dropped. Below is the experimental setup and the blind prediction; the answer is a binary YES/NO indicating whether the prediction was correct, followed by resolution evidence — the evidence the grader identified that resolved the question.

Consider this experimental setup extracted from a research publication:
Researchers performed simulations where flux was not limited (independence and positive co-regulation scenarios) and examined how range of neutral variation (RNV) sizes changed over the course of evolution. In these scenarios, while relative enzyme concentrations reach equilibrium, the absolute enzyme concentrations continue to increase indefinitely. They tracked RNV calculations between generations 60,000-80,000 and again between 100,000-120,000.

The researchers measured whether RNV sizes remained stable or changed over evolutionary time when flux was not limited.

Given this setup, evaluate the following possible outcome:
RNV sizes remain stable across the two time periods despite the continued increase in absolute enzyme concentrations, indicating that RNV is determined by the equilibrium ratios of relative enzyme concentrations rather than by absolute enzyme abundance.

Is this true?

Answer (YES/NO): NO